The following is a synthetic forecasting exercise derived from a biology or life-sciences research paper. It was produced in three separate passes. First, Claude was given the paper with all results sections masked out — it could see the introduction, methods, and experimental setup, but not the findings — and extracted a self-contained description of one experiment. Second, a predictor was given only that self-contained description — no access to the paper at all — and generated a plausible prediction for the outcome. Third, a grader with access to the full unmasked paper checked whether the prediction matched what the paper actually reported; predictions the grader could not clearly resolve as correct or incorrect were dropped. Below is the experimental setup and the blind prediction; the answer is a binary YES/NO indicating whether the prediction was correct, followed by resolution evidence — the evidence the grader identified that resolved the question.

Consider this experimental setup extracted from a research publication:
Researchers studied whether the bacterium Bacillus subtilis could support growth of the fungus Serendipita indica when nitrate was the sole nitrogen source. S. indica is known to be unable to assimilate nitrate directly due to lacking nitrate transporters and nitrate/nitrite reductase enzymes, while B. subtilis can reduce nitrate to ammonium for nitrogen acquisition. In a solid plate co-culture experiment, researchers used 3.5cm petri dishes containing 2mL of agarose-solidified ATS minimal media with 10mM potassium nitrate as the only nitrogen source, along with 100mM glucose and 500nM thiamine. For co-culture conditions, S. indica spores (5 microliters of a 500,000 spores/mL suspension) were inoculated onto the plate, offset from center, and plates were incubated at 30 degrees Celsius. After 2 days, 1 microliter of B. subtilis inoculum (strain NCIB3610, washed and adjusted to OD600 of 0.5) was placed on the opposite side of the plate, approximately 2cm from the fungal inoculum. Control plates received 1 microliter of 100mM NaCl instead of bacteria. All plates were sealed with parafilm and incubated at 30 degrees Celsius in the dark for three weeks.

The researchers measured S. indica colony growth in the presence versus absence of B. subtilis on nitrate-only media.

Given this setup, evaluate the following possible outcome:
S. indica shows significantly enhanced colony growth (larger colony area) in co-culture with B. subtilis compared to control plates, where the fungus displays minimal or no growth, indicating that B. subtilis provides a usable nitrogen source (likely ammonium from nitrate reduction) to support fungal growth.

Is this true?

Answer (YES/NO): YES